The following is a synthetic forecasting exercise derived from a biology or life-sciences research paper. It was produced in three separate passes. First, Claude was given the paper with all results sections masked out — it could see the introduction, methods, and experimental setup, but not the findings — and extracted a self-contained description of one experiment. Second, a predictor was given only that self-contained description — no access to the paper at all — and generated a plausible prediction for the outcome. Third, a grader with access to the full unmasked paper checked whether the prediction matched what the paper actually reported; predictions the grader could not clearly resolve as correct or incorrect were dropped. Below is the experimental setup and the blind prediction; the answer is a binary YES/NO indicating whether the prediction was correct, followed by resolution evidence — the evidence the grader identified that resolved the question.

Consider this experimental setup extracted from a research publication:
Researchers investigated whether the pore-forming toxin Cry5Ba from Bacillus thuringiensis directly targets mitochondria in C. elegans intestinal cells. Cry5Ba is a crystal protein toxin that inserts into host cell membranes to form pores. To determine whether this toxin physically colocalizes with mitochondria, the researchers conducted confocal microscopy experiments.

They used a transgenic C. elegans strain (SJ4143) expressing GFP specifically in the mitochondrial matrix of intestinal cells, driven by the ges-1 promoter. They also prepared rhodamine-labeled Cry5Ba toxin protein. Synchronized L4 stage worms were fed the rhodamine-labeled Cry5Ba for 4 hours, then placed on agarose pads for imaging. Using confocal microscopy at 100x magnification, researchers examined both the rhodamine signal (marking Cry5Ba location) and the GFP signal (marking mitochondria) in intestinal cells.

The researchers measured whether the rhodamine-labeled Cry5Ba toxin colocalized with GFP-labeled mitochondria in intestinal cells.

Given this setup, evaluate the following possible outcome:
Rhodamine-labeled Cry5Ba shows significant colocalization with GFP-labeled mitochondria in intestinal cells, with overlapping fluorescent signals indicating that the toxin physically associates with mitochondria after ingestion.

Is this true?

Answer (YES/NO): NO